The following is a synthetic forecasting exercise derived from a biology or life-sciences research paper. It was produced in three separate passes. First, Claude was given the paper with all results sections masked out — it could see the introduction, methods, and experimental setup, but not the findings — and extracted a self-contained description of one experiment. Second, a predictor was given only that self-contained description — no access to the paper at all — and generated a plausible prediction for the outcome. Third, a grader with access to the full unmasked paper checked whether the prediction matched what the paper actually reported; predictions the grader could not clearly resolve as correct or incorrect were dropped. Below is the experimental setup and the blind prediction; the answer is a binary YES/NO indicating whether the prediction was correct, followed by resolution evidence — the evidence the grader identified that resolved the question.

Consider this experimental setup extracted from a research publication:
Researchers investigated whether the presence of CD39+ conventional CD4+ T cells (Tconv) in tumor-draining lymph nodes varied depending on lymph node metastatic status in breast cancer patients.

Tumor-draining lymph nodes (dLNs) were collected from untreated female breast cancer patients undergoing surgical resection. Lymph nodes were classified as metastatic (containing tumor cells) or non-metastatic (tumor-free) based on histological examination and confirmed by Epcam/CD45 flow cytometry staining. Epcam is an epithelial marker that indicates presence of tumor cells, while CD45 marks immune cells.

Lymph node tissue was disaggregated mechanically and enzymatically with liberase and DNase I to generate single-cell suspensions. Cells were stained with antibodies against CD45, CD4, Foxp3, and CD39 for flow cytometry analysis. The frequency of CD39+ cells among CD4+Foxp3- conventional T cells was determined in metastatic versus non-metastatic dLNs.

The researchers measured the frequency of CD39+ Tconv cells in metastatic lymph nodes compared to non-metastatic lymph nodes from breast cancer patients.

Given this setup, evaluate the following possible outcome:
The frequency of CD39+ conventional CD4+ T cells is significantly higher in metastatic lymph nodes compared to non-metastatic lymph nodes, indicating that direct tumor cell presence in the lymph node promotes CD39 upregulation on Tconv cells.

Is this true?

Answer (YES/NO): YES